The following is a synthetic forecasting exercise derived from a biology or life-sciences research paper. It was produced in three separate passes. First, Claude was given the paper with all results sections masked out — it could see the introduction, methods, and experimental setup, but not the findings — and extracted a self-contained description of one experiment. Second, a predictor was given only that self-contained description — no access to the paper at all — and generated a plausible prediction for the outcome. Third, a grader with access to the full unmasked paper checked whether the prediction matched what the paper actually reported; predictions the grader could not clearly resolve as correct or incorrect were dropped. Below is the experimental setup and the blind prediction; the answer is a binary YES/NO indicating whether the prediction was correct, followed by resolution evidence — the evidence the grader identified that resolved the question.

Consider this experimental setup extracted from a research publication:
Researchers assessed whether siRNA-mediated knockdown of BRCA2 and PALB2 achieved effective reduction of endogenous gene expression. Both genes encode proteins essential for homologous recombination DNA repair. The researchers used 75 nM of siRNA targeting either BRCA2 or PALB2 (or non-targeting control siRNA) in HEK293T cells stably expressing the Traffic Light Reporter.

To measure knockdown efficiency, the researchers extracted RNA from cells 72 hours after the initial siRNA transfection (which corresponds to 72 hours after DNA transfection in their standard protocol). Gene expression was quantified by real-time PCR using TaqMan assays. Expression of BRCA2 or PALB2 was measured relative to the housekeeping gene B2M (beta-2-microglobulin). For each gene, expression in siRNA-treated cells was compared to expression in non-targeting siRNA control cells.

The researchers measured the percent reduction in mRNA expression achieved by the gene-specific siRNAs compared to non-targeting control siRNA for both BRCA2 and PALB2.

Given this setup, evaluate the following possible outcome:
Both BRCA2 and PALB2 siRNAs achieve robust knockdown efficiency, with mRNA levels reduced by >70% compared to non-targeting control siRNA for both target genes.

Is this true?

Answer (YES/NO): NO